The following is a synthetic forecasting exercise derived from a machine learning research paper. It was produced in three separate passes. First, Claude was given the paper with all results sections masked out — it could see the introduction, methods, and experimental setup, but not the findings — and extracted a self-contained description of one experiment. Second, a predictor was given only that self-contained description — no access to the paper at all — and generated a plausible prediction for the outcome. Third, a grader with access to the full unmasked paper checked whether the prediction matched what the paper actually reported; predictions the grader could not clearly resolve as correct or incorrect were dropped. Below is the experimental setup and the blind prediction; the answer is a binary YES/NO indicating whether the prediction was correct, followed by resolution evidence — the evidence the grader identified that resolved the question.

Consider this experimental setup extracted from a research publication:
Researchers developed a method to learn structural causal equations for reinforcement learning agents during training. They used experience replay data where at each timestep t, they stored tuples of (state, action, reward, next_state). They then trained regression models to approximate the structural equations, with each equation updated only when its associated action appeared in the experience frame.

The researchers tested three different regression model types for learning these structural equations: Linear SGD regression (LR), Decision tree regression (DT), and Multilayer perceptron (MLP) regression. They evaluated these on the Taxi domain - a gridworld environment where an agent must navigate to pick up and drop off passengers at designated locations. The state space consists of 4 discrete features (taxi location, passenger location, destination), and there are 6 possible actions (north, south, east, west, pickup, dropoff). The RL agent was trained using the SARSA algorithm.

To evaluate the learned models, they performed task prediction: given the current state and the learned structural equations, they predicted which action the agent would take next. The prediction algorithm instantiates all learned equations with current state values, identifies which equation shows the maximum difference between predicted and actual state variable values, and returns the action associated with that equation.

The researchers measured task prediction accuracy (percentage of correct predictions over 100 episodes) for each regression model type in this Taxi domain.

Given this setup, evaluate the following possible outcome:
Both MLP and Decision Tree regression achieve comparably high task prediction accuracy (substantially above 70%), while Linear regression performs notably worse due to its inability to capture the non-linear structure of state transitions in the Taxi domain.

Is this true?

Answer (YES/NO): NO